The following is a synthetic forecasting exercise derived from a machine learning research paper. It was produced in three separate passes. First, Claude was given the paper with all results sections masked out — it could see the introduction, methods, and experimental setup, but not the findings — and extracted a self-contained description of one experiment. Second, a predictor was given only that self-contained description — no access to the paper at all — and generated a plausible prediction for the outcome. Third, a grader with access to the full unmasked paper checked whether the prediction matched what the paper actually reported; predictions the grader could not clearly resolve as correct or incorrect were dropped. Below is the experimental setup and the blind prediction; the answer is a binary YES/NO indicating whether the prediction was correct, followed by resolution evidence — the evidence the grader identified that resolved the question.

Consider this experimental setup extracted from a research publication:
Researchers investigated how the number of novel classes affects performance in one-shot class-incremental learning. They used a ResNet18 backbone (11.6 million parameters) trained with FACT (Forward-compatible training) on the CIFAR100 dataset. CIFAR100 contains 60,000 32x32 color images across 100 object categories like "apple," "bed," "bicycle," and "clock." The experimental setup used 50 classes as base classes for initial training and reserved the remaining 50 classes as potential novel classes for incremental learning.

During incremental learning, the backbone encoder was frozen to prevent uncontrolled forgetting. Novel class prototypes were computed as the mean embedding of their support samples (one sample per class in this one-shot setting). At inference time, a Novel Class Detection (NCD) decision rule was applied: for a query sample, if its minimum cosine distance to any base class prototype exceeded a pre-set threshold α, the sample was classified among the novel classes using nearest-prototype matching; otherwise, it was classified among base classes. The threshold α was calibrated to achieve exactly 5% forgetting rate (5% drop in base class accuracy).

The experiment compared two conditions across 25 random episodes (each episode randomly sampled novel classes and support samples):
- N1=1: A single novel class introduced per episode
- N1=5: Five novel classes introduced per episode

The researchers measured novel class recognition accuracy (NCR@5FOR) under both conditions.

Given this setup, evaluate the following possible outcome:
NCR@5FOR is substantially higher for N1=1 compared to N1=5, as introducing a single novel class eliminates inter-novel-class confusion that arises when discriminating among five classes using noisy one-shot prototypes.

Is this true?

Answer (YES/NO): YES